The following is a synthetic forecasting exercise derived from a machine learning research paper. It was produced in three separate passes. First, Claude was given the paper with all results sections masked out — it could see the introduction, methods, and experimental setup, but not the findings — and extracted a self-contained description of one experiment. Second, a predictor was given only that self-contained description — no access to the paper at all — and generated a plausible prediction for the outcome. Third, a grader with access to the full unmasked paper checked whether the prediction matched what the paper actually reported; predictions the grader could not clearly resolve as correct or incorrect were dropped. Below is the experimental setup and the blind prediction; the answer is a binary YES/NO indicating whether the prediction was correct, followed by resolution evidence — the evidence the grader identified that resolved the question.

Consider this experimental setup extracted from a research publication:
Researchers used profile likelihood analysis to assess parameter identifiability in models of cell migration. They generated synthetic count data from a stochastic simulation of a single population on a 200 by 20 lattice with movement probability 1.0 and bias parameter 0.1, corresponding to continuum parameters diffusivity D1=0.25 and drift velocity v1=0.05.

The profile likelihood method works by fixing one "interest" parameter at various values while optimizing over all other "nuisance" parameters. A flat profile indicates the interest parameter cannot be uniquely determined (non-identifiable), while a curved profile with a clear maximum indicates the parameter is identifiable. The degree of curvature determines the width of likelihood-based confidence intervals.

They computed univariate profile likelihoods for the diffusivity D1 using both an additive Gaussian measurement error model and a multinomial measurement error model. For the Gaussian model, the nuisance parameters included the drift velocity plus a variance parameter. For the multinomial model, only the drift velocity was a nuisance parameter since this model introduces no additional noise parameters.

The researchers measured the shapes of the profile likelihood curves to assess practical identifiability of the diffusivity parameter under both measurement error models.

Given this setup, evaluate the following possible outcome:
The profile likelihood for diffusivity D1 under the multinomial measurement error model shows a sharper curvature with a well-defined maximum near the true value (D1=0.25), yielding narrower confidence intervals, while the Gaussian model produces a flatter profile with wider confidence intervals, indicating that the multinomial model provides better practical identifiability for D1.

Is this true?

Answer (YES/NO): NO